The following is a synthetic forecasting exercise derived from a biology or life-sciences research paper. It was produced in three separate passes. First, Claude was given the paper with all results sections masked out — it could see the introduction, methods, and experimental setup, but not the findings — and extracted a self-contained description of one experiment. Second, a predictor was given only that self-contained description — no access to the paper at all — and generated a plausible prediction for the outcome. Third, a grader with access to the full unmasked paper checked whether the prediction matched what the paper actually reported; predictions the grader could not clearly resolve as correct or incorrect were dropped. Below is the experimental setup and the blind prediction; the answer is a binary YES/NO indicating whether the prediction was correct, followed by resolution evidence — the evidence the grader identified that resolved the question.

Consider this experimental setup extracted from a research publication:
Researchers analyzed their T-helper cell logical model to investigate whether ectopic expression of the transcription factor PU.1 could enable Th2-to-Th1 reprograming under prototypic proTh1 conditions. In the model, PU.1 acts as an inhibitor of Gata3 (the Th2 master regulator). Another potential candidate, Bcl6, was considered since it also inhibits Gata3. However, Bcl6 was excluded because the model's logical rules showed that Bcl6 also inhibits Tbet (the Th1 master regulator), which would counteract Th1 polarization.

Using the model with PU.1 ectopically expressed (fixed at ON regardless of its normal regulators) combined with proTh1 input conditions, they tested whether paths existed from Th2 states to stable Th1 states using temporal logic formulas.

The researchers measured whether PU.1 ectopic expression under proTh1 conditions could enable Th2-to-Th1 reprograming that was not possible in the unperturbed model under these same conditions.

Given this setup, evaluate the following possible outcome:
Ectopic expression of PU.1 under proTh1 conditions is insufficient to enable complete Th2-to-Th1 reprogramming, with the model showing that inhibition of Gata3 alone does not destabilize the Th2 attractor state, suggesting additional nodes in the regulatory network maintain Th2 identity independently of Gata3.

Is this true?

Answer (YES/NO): NO